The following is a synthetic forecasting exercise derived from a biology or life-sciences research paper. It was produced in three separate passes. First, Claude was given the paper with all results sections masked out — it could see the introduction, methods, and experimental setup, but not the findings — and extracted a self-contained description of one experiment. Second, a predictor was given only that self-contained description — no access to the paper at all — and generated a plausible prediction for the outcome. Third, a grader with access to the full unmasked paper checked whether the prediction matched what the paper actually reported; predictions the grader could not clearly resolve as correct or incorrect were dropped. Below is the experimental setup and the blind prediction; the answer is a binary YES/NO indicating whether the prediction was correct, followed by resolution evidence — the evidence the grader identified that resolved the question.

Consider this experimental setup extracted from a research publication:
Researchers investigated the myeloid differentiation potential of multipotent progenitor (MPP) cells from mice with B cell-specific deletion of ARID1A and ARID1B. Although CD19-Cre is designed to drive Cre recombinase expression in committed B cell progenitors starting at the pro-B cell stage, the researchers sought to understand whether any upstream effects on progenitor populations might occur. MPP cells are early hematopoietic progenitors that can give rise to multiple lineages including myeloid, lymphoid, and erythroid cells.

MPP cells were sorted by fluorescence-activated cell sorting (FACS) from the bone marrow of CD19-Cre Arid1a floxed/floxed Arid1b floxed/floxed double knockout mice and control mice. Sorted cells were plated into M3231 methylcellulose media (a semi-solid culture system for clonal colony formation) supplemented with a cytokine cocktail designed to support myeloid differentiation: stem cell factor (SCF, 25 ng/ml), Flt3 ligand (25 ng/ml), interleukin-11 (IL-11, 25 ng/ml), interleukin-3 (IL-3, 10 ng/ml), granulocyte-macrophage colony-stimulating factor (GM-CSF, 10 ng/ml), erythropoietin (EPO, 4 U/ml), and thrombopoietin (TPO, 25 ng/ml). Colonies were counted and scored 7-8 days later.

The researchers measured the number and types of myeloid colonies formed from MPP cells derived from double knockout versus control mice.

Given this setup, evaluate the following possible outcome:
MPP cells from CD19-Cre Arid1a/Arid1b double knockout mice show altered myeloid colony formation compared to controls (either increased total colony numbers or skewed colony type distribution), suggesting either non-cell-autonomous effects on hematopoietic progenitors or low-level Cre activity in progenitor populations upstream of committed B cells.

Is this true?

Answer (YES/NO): NO